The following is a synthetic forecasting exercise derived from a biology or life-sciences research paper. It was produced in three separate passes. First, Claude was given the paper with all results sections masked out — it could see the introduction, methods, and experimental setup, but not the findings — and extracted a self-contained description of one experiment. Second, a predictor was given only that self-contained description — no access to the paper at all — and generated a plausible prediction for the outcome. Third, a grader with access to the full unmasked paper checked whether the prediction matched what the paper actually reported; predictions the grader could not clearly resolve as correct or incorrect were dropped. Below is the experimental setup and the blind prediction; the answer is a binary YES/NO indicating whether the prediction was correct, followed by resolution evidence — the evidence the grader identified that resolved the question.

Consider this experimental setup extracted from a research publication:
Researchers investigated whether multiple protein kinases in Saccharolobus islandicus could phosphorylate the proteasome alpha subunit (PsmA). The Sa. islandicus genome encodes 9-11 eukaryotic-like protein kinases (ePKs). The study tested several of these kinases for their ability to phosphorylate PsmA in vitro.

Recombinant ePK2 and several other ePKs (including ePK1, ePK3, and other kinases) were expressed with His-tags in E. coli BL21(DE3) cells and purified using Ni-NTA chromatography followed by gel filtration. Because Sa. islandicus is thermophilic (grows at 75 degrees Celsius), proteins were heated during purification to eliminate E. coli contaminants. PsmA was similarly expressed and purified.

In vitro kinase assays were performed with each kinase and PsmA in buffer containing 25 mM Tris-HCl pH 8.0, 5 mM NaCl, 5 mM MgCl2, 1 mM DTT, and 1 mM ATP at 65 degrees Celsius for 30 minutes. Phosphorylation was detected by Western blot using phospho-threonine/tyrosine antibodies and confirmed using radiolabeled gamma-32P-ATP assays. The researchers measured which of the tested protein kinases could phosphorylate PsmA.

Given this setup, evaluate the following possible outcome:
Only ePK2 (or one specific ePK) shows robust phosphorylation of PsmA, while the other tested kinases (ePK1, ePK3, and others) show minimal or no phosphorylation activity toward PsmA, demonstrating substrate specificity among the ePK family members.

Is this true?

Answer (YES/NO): YES